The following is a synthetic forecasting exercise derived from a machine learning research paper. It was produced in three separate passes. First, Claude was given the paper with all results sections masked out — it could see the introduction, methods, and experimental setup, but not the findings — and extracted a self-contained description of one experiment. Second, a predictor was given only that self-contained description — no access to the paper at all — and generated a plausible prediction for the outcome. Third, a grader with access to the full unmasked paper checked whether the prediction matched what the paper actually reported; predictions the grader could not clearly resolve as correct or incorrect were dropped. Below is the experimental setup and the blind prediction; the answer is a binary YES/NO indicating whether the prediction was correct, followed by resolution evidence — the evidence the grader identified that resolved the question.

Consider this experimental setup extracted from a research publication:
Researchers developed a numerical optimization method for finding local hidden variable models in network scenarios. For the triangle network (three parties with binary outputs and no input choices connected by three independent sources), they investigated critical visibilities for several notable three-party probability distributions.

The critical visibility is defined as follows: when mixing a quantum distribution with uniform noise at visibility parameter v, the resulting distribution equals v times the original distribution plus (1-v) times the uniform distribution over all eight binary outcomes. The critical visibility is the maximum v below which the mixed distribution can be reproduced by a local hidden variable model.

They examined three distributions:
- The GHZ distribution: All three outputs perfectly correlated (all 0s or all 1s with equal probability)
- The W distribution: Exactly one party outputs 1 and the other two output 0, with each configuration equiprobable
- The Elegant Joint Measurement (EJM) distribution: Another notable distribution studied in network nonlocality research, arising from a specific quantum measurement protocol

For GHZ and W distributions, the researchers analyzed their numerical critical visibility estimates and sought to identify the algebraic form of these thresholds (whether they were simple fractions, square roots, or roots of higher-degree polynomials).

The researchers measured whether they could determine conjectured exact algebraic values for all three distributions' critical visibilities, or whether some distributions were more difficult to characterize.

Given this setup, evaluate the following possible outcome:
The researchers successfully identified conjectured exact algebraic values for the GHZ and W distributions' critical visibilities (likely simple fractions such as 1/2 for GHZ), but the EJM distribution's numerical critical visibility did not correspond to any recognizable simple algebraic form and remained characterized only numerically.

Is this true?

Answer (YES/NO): NO